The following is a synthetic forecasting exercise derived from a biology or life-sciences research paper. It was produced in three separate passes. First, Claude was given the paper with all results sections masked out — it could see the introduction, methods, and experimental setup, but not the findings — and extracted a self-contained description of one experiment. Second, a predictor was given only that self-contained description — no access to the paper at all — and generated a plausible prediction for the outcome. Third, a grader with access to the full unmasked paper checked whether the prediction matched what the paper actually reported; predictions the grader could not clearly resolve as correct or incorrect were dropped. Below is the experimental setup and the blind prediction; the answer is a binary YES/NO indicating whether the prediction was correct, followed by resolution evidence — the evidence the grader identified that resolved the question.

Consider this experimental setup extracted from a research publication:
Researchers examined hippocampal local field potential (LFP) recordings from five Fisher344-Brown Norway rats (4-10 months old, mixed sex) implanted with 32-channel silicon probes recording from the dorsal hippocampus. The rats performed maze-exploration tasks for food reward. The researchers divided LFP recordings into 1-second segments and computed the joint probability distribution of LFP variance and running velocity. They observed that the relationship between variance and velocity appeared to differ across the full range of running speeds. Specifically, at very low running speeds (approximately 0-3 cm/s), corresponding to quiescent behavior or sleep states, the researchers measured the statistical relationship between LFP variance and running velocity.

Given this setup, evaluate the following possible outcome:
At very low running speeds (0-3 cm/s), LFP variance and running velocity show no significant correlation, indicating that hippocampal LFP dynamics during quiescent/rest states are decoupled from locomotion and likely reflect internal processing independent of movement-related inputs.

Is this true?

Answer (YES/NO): YES